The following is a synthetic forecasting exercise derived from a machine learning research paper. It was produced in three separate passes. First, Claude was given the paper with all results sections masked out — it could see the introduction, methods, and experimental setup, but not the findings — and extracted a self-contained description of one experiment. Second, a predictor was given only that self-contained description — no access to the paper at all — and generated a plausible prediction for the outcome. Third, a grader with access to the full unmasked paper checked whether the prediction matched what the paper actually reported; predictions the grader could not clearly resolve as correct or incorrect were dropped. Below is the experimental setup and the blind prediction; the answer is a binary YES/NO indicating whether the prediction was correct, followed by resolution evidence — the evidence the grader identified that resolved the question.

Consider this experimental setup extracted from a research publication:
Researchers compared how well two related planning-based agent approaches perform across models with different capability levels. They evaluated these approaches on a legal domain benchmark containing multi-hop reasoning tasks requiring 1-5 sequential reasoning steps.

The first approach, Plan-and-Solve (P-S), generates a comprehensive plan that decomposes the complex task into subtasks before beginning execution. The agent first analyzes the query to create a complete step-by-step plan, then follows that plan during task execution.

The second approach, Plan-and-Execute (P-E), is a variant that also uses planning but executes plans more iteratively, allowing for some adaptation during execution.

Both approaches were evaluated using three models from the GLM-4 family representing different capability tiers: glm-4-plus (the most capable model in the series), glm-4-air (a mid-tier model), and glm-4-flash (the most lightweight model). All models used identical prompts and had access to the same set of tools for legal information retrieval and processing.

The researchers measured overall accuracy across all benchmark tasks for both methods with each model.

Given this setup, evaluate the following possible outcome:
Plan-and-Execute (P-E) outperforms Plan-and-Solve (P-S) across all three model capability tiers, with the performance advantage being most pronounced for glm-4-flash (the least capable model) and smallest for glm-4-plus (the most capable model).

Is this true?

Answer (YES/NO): NO